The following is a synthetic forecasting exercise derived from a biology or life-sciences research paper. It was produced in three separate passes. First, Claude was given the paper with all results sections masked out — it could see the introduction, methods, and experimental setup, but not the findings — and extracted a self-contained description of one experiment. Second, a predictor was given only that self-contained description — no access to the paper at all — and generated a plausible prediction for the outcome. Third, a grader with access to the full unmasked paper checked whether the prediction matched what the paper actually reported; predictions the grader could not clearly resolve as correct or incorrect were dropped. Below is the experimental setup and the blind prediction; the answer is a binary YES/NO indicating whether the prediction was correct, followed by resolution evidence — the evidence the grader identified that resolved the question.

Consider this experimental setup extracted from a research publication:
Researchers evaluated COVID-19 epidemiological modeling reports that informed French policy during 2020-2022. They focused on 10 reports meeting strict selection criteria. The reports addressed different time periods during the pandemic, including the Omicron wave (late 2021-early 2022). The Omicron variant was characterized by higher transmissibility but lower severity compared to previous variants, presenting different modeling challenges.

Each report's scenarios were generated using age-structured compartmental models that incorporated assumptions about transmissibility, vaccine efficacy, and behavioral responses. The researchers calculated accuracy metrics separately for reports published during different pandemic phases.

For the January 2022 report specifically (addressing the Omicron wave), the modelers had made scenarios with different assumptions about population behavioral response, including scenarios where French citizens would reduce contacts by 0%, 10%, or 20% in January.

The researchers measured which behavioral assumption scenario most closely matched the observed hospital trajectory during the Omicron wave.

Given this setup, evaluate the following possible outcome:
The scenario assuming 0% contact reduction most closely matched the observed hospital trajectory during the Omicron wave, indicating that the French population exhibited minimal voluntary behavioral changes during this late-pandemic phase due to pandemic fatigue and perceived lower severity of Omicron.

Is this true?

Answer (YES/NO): NO